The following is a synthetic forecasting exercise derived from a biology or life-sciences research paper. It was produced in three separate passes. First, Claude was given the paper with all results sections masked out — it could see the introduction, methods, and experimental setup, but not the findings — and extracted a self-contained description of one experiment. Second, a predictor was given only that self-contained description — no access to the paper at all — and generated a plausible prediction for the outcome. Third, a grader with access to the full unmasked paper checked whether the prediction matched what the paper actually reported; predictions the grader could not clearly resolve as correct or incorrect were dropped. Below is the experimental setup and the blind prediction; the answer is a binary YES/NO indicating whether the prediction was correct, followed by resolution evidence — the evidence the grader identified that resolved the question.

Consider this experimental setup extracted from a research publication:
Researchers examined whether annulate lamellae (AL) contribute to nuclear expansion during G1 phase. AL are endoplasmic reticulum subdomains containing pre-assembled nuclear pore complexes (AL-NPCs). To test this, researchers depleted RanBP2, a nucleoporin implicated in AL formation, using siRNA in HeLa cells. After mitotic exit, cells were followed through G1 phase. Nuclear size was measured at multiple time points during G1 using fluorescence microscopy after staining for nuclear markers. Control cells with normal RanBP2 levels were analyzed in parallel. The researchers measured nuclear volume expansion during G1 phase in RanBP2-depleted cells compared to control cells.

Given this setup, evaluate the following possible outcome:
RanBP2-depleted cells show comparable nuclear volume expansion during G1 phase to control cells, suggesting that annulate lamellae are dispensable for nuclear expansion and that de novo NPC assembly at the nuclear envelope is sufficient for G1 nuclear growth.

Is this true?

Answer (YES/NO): NO